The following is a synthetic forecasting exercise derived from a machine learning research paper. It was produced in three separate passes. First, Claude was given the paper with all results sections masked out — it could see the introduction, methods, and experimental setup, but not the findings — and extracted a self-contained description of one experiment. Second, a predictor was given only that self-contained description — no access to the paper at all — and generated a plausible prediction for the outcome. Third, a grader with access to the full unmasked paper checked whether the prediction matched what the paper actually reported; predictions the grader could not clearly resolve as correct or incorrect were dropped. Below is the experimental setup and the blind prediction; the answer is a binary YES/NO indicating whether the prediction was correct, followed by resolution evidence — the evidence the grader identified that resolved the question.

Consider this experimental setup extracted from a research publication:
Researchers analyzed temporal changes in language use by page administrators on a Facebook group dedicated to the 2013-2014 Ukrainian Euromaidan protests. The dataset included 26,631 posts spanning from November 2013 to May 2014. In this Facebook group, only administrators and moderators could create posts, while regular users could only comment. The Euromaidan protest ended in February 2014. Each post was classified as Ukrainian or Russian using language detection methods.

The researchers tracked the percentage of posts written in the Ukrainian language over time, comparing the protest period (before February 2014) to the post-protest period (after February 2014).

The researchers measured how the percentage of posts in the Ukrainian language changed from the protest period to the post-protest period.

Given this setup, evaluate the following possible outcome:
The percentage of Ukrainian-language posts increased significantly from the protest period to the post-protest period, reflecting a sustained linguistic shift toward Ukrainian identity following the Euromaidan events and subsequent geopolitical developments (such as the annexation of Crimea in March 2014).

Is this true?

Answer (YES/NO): NO